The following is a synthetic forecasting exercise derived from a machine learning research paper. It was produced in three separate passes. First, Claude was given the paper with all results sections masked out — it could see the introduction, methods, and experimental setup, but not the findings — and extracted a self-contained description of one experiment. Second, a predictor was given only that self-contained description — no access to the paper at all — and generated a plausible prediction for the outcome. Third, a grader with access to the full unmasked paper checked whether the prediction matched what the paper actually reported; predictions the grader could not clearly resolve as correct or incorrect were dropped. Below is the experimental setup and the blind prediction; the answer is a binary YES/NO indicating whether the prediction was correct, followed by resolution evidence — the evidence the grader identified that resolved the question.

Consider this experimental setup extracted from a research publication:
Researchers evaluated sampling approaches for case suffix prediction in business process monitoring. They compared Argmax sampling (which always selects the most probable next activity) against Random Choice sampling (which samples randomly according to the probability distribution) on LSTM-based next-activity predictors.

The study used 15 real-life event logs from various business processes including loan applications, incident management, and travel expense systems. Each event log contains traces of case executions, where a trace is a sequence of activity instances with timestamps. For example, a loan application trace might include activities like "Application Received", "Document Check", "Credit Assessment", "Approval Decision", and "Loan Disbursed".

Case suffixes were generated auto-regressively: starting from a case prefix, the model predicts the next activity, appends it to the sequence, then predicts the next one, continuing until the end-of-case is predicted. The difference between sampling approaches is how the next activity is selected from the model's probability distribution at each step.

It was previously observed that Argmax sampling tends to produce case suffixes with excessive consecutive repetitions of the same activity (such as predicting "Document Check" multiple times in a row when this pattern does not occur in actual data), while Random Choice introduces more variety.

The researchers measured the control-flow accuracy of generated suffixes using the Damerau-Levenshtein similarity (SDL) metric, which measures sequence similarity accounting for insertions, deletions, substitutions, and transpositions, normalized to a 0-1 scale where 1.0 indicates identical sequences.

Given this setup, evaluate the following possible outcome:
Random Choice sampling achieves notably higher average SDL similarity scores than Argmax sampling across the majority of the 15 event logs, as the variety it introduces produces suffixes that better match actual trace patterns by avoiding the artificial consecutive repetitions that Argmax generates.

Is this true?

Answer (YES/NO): NO